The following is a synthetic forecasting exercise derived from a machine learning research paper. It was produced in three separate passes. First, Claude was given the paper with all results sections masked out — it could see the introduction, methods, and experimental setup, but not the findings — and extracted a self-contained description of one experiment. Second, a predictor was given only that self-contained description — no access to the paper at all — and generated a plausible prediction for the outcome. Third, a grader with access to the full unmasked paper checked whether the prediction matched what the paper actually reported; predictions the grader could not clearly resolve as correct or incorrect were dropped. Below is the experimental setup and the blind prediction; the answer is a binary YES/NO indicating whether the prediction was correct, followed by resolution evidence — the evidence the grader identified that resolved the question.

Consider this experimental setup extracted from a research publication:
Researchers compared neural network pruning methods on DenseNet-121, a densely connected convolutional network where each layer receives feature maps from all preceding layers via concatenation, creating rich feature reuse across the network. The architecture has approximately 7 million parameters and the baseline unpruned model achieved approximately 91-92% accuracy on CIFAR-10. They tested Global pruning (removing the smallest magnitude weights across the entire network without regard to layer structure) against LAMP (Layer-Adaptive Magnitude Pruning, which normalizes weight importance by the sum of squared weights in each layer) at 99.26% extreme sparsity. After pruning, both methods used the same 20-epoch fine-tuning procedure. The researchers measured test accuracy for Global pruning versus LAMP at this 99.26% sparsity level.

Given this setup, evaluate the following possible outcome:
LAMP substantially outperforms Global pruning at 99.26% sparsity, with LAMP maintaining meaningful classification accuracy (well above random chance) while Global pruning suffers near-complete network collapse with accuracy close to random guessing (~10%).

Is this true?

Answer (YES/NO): NO